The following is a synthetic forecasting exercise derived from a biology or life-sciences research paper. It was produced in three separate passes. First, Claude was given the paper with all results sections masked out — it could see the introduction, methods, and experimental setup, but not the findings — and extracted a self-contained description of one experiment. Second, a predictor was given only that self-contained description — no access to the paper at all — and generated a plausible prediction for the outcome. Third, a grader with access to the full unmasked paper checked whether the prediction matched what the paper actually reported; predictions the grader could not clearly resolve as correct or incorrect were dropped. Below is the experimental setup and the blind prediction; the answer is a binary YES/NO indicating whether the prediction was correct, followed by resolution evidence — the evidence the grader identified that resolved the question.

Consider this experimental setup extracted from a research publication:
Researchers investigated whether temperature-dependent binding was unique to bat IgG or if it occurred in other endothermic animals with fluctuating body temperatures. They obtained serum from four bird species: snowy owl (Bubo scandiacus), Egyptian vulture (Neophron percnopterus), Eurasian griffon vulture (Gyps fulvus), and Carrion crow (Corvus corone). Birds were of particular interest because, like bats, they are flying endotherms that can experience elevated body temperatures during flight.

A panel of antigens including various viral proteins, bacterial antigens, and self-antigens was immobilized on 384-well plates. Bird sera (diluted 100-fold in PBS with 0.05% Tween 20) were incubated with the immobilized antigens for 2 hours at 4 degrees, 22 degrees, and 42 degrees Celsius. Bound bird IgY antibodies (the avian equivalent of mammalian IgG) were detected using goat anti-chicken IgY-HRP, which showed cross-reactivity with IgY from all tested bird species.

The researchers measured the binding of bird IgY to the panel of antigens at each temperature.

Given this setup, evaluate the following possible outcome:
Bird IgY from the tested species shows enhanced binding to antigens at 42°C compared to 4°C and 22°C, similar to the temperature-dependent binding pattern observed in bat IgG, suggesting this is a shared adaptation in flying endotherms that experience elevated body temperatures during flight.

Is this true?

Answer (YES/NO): NO